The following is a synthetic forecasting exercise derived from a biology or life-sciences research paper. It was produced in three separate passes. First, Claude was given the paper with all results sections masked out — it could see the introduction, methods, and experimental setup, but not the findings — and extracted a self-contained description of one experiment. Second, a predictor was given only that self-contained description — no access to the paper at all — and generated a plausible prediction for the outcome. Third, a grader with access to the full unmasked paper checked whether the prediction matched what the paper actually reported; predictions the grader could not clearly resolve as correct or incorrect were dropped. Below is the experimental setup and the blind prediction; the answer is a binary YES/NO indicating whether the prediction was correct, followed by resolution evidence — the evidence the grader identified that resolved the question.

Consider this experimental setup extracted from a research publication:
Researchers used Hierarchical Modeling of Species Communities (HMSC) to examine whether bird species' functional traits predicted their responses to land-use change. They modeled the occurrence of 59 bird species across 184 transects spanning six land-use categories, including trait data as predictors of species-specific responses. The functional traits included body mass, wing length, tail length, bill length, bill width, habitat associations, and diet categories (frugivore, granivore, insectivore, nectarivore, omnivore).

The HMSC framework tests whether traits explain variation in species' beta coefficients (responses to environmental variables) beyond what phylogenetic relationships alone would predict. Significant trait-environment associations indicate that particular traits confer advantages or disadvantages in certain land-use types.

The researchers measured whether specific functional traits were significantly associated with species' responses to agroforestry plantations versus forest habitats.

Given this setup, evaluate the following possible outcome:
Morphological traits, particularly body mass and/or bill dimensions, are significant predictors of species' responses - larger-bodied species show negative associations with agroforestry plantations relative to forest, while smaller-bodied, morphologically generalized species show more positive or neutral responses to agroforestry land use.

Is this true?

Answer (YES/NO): NO